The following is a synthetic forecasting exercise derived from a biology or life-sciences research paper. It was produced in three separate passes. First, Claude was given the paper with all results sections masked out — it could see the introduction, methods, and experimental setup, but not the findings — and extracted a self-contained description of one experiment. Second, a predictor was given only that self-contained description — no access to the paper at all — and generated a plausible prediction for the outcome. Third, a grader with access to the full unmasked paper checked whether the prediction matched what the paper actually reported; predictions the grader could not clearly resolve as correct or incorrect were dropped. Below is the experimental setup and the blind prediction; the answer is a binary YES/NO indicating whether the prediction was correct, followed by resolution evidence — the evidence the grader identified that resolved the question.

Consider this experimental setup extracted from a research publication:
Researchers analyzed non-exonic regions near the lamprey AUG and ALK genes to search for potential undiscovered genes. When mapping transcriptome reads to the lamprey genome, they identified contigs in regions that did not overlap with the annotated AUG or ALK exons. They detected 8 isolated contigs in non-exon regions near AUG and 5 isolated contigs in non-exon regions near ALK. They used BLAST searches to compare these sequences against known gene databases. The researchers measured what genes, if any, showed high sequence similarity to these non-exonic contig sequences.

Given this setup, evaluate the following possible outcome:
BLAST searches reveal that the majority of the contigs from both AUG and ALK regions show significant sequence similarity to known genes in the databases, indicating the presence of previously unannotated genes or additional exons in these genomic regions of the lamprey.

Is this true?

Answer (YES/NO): NO